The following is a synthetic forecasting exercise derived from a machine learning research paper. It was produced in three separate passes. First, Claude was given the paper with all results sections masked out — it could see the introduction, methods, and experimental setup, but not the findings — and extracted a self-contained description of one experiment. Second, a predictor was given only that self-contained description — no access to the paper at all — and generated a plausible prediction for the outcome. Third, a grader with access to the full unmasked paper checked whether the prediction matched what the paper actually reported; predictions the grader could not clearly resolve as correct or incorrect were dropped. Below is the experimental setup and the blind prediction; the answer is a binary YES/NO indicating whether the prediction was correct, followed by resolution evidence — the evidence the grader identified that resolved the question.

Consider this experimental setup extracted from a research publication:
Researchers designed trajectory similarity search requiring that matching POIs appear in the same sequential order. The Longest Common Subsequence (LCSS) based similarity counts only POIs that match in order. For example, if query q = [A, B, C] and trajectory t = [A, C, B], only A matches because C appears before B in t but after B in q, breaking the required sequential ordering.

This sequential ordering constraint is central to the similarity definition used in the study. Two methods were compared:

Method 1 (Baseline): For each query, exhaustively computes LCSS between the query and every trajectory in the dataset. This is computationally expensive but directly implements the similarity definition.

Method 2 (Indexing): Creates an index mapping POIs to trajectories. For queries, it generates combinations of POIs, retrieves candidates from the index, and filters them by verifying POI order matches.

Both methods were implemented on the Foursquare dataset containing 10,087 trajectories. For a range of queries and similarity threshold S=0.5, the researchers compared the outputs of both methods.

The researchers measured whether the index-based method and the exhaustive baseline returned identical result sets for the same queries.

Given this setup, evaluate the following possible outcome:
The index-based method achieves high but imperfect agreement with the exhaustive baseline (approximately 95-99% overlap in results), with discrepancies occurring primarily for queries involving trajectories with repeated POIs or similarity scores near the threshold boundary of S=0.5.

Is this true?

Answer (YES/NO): NO